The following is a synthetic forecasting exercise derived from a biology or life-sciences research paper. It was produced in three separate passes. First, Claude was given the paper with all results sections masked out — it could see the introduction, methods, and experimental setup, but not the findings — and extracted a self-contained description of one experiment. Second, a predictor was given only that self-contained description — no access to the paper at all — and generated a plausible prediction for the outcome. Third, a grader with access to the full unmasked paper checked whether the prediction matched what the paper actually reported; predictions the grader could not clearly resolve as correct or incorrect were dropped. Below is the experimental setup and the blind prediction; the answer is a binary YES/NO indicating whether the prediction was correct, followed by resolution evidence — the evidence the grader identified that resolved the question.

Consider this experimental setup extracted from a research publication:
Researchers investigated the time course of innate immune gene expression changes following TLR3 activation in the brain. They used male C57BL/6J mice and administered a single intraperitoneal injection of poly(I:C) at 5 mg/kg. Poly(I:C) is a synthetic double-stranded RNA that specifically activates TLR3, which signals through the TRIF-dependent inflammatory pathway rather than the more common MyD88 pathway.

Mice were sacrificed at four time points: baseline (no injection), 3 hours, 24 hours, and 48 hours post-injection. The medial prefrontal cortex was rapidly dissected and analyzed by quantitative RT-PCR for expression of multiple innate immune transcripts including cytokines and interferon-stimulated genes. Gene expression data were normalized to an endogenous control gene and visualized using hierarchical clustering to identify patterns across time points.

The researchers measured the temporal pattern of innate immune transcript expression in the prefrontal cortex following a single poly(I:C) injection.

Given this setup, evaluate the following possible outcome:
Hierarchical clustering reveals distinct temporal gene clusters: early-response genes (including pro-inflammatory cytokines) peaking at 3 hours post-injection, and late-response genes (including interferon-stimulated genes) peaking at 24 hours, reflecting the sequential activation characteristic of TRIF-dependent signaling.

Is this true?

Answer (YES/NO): NO